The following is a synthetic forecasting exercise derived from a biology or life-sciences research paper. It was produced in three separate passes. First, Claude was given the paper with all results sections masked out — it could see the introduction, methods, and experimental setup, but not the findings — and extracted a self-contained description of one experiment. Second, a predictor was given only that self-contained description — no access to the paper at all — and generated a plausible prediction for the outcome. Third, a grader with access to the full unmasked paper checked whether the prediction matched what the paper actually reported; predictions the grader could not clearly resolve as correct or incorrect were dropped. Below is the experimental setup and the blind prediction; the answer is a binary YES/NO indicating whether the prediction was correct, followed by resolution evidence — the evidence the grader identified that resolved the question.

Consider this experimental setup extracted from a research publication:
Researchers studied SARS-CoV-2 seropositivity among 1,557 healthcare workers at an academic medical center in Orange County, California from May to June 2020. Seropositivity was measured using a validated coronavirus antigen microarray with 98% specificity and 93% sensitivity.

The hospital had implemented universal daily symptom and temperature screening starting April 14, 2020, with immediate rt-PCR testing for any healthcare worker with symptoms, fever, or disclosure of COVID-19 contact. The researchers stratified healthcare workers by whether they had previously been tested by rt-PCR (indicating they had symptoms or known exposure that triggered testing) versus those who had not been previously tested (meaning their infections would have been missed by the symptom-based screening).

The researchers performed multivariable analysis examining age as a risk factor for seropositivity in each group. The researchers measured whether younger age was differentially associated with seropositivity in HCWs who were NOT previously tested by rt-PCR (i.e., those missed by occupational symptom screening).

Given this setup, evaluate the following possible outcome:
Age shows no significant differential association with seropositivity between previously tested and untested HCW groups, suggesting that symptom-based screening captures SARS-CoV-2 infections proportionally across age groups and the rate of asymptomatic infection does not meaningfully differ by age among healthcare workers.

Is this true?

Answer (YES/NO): NO